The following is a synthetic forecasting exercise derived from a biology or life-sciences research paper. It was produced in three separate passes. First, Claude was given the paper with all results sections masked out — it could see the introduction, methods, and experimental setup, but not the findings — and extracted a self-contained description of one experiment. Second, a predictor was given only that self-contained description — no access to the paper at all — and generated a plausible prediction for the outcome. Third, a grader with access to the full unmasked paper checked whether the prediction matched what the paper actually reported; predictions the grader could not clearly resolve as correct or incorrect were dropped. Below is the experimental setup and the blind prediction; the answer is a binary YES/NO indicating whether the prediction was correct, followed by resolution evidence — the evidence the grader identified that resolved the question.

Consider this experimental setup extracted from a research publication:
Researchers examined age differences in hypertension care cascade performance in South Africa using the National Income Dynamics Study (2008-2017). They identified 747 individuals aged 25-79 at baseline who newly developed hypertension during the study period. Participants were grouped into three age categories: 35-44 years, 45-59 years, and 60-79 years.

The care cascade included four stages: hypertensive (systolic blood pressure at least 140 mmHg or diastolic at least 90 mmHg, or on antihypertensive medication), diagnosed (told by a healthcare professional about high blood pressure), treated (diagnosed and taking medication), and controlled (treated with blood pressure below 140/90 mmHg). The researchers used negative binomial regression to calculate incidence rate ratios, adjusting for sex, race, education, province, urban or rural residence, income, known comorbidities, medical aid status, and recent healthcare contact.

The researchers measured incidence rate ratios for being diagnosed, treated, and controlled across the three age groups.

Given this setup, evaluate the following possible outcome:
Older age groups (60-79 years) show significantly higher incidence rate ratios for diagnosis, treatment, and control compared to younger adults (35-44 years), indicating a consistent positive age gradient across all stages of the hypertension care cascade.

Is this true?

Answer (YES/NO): NO